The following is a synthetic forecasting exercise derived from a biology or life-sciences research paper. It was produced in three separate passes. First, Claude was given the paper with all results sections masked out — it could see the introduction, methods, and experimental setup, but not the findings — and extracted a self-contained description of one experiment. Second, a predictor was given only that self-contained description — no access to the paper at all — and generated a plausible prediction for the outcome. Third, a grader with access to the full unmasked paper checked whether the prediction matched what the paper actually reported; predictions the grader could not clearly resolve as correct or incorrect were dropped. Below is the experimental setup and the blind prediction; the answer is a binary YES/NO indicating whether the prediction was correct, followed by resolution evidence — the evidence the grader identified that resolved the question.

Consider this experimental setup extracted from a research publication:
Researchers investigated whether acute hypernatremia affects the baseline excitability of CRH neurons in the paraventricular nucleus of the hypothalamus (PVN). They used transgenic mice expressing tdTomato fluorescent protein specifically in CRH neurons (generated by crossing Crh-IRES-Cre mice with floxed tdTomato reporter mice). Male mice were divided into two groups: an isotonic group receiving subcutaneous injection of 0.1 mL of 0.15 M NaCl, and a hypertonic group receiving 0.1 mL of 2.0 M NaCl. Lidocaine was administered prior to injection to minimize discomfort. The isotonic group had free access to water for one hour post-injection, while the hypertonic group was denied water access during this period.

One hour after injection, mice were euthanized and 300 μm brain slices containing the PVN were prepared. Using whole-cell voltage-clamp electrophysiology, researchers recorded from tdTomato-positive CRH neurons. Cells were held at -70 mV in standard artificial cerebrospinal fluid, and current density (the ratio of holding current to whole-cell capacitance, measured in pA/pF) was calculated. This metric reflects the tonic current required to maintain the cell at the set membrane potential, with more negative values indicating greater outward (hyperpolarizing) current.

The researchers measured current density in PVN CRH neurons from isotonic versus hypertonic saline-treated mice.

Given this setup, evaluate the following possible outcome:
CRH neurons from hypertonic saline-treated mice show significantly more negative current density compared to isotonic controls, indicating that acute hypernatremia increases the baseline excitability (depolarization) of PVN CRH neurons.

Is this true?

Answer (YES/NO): NO